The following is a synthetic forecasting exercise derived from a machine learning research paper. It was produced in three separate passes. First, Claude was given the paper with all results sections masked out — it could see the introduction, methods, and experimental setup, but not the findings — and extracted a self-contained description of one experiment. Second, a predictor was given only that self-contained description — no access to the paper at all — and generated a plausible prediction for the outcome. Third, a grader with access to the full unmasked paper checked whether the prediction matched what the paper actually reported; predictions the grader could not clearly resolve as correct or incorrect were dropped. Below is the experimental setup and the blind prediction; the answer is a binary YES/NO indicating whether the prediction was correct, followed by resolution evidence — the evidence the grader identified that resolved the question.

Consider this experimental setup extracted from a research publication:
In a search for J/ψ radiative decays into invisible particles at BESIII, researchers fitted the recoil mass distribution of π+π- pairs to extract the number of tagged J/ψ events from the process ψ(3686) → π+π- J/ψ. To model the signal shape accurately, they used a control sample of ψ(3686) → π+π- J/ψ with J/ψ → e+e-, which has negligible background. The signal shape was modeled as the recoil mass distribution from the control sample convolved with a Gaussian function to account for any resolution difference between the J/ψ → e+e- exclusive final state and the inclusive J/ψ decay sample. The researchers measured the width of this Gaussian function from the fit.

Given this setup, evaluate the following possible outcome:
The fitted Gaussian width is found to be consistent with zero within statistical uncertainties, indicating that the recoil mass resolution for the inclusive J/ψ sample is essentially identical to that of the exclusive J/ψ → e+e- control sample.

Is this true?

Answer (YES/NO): YES